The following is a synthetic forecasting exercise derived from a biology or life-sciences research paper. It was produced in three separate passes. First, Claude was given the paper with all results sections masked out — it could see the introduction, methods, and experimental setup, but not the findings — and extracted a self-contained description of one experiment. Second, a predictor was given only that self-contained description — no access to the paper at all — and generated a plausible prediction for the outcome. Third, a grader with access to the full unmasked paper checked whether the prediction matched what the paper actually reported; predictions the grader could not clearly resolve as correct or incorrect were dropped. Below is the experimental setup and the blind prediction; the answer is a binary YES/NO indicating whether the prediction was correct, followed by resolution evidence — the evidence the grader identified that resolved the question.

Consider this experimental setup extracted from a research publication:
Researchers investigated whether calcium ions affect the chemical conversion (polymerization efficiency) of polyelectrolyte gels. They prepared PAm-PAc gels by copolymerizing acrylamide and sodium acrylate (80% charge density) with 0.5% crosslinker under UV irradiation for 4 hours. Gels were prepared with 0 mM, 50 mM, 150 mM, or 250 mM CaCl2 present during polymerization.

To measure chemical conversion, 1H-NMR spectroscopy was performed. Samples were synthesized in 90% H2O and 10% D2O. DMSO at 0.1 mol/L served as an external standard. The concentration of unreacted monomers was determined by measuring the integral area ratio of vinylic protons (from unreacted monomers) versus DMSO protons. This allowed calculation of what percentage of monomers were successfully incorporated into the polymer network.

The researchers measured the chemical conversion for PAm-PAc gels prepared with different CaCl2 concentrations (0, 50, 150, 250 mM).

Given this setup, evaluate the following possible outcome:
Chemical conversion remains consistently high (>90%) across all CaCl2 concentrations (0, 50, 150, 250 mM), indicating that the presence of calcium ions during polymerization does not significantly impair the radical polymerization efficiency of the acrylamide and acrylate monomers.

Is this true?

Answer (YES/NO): YES